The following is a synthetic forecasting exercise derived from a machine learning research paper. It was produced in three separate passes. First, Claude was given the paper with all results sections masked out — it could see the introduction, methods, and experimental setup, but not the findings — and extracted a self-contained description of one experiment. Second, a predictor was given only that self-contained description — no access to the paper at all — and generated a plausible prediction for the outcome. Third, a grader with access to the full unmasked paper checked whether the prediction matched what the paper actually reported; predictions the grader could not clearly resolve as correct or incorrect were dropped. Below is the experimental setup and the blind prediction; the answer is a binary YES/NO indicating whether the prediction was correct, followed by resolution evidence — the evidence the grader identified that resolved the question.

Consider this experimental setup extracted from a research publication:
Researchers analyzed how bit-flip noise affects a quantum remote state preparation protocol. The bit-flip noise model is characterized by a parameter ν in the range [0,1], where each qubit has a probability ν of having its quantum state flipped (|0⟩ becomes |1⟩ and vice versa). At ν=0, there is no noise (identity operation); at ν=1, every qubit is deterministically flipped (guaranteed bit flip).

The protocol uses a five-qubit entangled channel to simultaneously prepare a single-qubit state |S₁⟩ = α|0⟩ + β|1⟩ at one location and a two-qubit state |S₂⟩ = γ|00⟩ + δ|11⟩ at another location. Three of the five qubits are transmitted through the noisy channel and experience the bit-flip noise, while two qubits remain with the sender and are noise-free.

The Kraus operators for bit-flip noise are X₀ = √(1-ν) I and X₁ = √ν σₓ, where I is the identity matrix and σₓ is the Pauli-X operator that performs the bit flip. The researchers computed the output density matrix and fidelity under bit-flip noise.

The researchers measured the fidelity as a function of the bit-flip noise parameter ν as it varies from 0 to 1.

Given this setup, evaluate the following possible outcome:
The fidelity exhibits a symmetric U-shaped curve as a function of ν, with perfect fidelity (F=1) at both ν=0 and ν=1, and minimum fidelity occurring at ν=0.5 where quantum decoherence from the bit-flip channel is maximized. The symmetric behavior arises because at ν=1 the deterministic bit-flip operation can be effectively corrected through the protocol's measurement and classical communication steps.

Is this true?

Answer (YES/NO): NO